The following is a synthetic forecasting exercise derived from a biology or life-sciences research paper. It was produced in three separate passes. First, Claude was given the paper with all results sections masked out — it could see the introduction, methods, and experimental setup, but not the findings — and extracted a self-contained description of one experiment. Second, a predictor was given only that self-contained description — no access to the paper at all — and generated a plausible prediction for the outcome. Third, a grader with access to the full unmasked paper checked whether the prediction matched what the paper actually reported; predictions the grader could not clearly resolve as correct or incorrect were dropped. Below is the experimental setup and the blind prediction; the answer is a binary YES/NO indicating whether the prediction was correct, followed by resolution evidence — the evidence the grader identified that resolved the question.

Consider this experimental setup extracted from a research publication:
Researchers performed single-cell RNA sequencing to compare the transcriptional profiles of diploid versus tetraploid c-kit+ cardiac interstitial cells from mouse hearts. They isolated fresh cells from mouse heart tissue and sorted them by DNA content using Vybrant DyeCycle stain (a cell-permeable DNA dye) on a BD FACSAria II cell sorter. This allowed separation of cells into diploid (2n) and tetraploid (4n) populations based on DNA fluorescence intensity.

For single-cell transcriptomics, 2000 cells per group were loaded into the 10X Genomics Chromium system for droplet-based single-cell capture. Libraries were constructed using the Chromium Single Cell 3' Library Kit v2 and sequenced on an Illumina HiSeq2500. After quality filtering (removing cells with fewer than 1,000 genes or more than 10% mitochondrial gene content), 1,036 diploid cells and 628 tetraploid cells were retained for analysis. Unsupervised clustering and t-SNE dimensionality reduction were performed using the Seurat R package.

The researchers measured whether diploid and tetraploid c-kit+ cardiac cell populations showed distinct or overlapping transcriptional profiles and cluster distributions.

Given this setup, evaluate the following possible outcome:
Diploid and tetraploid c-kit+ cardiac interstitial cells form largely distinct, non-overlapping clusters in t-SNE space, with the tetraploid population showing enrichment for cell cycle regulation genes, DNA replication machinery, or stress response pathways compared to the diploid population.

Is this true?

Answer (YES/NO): NO